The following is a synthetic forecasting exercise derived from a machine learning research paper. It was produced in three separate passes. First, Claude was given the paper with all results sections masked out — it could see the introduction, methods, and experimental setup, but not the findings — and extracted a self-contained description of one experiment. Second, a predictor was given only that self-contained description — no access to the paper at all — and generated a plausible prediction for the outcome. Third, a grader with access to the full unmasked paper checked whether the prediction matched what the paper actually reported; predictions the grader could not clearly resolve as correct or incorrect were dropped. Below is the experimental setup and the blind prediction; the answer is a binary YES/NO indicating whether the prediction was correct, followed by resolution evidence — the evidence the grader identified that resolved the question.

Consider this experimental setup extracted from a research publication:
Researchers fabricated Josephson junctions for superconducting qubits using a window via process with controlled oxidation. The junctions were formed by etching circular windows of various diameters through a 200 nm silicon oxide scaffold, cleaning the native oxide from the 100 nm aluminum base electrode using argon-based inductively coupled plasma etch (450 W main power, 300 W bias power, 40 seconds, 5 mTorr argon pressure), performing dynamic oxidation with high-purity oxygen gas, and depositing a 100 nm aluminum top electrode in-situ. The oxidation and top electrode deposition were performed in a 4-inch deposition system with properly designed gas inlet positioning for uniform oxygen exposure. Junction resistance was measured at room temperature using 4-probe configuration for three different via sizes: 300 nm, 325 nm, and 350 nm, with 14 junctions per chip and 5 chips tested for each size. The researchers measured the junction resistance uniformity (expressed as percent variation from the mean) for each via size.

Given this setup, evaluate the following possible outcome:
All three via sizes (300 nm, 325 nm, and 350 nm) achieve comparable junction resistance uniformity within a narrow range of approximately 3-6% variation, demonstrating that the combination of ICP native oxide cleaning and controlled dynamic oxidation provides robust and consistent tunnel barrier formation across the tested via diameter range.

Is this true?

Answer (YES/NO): NO